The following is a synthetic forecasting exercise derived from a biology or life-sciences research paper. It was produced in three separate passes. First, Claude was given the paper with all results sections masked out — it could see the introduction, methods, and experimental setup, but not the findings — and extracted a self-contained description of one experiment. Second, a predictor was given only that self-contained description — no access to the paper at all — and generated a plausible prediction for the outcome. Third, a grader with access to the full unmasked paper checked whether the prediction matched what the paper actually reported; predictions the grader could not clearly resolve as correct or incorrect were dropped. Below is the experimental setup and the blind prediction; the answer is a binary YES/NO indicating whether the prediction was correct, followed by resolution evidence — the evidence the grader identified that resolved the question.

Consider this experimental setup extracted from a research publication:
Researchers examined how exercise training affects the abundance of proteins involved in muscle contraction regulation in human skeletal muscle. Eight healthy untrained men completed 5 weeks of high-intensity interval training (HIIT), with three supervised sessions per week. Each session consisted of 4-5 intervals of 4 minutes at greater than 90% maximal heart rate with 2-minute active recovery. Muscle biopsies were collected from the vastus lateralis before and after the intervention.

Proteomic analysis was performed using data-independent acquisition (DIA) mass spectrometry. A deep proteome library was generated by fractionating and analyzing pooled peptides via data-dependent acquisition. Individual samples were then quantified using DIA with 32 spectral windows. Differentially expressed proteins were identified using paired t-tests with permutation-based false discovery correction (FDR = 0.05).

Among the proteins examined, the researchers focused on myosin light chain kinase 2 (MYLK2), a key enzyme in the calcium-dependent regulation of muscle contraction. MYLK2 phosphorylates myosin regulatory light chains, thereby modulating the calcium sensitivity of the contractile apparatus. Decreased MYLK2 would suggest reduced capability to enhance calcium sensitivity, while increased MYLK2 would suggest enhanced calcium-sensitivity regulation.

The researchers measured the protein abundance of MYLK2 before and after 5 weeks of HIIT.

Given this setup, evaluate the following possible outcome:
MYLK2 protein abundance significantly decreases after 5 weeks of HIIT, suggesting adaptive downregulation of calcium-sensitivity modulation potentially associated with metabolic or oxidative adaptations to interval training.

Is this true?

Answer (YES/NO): YES